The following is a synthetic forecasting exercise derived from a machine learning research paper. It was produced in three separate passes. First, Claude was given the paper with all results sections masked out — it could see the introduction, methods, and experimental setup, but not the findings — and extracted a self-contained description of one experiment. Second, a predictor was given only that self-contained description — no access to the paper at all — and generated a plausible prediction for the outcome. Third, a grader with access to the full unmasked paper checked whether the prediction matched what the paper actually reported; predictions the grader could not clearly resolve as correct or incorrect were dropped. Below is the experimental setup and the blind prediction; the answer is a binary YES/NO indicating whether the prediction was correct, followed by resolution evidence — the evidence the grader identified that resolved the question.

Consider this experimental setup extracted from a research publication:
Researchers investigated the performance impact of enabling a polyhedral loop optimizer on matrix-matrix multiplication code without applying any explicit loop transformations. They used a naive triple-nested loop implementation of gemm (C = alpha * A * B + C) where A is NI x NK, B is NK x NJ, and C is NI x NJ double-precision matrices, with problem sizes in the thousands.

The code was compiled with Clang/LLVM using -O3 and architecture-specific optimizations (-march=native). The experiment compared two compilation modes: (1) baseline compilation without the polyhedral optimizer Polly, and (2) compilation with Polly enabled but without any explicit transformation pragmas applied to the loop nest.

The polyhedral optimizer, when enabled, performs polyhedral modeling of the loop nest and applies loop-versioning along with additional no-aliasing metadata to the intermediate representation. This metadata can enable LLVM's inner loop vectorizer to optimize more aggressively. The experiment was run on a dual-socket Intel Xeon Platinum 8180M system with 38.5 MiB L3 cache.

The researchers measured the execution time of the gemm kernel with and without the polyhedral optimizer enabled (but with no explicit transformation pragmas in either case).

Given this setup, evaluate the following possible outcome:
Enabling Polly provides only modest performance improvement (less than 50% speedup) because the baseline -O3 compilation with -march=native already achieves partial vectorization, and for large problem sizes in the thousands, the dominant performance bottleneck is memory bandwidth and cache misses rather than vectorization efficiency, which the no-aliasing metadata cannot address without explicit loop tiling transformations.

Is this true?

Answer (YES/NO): NO